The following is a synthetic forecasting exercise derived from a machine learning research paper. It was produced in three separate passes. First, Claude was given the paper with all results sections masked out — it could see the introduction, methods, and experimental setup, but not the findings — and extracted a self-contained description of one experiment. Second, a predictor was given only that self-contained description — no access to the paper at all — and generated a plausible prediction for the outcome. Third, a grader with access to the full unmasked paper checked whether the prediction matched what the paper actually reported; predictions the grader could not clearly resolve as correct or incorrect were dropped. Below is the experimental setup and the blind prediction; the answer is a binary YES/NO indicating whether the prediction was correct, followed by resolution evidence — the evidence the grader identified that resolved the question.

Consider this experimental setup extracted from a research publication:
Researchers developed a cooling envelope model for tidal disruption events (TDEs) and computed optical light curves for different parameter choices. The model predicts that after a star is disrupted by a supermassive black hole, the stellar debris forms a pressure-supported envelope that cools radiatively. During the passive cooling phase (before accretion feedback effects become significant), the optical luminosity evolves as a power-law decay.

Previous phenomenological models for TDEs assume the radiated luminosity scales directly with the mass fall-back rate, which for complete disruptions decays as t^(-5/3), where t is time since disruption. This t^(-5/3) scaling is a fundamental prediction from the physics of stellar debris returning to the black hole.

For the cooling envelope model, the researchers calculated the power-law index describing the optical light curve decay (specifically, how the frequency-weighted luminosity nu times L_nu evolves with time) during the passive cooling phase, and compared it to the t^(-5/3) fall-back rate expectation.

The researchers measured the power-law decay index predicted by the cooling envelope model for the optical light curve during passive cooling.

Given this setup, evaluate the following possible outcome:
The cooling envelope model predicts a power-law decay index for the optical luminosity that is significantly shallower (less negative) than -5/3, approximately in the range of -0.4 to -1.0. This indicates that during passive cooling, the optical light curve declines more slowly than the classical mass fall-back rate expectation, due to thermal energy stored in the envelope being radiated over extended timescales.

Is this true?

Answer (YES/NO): NO